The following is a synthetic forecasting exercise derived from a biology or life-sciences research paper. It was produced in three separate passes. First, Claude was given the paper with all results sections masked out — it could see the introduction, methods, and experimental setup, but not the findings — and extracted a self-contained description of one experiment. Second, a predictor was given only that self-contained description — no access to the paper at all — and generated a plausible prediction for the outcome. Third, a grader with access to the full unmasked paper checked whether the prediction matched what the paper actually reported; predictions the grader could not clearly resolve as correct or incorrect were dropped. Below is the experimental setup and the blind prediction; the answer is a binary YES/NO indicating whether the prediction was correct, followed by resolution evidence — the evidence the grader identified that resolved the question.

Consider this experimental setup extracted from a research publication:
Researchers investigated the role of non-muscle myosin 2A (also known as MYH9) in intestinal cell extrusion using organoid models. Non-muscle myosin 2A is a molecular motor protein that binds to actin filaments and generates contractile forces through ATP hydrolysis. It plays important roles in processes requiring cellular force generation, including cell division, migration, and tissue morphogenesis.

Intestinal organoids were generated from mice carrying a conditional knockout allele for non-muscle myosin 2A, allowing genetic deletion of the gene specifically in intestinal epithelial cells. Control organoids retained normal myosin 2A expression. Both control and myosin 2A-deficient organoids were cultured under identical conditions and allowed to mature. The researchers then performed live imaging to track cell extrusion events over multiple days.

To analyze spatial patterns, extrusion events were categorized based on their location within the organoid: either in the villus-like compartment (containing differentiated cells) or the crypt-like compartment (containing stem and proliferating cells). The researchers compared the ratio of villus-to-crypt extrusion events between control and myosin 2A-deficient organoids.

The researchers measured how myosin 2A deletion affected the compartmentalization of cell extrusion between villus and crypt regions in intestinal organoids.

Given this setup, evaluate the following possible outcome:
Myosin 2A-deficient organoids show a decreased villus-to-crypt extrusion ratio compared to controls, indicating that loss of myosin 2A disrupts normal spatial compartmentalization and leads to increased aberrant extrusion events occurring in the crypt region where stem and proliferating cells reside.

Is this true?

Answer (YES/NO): YES